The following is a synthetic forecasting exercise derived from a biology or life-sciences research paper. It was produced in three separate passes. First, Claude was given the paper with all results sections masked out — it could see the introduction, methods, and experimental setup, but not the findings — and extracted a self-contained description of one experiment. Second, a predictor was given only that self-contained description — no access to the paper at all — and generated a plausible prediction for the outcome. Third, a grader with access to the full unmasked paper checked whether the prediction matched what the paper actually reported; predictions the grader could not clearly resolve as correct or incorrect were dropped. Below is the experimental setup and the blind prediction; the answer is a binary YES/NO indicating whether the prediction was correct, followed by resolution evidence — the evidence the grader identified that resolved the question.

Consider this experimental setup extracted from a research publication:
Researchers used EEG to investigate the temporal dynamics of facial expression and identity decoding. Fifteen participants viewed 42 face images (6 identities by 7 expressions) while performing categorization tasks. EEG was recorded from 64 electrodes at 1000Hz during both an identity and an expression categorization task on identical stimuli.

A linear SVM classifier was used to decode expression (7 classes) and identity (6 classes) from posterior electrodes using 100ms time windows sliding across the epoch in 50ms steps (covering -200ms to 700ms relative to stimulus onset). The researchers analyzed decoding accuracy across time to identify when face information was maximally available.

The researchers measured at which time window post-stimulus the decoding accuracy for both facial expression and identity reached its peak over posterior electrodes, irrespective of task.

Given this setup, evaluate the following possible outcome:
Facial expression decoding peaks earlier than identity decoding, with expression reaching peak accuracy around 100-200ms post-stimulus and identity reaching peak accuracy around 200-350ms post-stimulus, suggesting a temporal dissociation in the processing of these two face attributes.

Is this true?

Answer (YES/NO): NO